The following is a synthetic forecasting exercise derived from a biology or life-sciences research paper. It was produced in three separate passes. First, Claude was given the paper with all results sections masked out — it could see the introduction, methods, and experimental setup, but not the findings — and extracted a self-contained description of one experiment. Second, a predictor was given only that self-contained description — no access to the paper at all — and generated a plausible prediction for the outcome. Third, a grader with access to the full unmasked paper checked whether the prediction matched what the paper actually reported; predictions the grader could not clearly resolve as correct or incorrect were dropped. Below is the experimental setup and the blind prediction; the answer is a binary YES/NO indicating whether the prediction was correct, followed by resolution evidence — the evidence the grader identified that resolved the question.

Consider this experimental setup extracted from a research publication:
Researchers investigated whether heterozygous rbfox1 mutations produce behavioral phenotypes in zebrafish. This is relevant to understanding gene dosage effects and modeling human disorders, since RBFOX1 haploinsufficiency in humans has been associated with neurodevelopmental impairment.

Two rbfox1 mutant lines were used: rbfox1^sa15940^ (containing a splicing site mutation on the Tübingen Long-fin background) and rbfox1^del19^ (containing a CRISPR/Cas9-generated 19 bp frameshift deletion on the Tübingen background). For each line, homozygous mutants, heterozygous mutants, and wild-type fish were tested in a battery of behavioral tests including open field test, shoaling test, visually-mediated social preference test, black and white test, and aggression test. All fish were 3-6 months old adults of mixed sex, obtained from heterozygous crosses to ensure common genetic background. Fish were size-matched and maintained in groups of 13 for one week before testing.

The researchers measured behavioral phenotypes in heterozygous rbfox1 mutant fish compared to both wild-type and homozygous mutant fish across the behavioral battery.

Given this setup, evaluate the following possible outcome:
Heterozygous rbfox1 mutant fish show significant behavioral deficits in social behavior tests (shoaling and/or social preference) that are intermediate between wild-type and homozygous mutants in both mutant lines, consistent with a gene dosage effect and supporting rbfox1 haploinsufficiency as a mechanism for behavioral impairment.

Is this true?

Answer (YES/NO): NO